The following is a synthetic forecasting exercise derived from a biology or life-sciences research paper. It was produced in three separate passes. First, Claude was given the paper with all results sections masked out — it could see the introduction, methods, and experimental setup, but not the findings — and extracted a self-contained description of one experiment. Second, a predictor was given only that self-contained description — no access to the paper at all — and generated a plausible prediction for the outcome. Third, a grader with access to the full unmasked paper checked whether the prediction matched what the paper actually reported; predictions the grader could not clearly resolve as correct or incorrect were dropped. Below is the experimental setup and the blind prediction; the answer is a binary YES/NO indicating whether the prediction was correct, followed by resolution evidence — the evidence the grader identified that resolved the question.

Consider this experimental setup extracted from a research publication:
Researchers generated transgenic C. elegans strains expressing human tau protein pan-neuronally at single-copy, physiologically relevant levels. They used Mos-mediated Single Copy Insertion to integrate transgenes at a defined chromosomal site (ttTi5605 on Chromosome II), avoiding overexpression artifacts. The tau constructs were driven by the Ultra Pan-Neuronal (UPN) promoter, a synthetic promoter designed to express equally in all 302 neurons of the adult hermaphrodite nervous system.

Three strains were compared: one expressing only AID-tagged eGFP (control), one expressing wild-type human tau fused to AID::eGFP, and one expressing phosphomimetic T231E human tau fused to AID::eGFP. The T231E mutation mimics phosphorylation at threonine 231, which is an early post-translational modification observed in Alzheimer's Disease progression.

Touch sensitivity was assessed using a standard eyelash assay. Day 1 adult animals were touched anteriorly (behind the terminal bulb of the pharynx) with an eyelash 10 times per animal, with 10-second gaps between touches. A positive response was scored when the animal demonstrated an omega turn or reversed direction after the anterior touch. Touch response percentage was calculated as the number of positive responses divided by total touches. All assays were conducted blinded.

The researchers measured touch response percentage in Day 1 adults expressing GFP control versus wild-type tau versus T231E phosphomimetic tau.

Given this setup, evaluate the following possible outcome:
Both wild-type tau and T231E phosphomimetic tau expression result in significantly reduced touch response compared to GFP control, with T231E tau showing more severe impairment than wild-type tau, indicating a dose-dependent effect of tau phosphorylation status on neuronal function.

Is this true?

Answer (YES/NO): YES